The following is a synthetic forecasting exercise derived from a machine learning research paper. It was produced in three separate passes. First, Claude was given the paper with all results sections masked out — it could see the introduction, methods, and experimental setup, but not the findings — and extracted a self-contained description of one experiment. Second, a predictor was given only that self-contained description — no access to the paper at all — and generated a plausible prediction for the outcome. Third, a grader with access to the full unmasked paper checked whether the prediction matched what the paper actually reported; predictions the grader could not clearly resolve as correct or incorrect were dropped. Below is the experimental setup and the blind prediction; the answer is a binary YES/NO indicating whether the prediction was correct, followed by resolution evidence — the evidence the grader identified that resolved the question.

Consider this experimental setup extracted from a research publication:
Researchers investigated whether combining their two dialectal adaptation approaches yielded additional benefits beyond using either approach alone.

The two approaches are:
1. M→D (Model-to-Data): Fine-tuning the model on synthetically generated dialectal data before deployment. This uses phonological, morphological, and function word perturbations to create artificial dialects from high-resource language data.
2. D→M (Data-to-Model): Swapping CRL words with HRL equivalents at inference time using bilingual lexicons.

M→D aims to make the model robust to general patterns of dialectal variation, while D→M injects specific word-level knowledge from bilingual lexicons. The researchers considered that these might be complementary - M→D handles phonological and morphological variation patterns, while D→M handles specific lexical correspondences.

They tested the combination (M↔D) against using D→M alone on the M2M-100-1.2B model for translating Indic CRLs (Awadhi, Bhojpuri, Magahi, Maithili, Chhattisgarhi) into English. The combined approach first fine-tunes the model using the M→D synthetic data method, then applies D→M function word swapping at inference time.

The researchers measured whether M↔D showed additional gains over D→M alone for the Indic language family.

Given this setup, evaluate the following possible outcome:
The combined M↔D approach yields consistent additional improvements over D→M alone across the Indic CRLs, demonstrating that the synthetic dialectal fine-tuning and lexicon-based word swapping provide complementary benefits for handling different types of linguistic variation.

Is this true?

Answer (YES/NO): YES